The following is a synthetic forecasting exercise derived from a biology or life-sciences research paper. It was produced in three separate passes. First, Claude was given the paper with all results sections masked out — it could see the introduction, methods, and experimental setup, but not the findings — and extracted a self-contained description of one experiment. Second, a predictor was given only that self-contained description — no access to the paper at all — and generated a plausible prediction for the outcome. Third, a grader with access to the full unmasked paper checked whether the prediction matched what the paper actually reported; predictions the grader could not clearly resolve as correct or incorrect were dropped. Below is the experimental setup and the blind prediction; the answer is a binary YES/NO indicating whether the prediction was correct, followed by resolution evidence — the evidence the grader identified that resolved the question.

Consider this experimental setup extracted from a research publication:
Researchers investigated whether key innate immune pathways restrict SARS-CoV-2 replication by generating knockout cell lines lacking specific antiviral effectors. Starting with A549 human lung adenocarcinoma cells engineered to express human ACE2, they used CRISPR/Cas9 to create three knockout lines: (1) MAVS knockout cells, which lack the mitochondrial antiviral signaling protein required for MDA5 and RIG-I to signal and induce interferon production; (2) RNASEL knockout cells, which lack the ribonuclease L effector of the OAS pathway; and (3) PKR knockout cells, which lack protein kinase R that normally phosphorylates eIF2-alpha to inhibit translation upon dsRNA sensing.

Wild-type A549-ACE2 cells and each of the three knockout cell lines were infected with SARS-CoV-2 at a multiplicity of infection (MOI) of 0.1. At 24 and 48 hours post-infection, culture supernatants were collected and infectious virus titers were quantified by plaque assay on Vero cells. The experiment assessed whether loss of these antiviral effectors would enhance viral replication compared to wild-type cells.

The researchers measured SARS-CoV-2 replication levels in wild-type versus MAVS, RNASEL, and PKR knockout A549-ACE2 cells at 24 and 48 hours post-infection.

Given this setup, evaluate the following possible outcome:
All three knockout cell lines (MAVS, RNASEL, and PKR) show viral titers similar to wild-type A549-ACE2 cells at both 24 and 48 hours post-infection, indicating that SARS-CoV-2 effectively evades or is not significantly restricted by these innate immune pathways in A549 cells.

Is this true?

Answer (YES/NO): NO